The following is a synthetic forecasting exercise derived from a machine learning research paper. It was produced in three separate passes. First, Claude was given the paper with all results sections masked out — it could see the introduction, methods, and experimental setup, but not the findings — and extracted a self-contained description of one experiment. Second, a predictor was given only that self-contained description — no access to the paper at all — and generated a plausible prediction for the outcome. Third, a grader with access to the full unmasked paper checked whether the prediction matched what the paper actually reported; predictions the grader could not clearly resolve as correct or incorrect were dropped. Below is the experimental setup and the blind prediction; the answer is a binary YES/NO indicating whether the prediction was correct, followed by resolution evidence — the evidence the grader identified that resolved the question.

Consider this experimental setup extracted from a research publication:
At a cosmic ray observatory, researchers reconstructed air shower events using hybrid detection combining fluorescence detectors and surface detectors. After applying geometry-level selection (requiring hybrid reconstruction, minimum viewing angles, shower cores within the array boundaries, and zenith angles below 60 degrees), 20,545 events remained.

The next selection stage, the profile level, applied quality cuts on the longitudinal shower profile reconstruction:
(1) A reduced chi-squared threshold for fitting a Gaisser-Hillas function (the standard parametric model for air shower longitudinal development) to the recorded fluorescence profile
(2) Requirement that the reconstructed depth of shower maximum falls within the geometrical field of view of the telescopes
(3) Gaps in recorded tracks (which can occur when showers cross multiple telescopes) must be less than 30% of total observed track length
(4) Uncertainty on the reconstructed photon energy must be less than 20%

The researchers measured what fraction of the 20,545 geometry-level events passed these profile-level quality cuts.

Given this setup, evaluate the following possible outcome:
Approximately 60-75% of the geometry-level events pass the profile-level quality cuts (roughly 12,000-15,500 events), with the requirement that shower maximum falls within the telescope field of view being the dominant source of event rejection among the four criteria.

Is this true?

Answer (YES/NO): NO